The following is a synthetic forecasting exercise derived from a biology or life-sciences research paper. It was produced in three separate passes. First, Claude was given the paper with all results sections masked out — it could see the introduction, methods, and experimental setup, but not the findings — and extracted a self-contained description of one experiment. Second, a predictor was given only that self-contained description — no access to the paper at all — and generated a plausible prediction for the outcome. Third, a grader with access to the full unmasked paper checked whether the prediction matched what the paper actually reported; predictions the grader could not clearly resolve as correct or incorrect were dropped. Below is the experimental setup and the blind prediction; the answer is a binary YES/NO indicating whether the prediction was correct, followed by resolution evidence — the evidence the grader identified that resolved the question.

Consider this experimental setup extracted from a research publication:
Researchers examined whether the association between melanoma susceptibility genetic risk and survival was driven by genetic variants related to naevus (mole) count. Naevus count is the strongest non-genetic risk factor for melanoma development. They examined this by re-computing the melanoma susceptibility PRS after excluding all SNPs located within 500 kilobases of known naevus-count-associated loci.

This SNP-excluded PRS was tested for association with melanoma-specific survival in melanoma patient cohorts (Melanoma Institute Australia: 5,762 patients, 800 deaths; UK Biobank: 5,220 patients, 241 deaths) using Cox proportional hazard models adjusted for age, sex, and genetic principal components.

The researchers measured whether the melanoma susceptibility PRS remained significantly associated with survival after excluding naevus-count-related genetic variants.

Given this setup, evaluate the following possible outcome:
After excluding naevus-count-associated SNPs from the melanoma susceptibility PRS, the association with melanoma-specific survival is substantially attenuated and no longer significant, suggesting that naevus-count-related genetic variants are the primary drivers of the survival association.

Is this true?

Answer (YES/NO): NO